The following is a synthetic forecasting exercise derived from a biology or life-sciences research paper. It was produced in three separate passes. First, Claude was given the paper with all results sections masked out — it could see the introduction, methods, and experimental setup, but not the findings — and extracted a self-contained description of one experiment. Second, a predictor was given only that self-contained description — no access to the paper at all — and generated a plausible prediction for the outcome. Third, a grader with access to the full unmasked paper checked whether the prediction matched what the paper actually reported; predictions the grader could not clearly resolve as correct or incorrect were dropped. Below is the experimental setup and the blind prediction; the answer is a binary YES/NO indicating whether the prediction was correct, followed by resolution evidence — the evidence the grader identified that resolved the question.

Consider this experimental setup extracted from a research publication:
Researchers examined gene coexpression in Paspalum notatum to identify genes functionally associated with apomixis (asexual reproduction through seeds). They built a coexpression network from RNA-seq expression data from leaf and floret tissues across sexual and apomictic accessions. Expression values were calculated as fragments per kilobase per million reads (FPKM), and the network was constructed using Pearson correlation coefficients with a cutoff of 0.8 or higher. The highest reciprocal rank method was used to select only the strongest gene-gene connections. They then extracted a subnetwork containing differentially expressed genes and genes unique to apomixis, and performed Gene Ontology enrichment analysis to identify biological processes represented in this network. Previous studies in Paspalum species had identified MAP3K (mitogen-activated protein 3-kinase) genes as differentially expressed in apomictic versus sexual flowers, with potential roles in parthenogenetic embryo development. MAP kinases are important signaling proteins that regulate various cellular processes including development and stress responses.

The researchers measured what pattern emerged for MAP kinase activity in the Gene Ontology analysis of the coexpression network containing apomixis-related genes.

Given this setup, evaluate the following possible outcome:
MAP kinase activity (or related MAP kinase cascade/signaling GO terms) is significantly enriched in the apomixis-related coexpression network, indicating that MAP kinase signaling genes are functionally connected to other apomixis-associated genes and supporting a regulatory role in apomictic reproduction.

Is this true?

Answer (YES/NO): YES